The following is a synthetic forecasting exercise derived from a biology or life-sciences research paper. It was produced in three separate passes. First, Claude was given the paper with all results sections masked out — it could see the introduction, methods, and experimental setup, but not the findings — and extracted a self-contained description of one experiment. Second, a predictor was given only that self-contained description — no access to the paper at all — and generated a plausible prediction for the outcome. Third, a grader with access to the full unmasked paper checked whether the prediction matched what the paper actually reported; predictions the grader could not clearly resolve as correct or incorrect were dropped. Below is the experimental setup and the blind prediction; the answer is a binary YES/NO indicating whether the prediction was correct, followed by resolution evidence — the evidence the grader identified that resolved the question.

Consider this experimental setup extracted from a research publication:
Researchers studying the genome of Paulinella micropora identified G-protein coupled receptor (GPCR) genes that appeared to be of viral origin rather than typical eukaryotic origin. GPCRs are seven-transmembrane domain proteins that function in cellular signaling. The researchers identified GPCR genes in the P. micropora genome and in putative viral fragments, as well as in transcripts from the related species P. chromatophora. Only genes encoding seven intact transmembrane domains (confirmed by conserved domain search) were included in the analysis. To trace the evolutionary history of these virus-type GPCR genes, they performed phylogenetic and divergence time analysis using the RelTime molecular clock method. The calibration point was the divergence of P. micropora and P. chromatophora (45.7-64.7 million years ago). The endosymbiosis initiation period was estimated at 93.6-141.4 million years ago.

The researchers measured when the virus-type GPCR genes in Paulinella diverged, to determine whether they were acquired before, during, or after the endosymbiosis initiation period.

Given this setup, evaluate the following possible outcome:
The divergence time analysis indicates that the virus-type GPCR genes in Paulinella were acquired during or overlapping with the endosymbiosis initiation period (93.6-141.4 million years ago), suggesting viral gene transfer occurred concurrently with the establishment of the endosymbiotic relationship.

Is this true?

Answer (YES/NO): YES